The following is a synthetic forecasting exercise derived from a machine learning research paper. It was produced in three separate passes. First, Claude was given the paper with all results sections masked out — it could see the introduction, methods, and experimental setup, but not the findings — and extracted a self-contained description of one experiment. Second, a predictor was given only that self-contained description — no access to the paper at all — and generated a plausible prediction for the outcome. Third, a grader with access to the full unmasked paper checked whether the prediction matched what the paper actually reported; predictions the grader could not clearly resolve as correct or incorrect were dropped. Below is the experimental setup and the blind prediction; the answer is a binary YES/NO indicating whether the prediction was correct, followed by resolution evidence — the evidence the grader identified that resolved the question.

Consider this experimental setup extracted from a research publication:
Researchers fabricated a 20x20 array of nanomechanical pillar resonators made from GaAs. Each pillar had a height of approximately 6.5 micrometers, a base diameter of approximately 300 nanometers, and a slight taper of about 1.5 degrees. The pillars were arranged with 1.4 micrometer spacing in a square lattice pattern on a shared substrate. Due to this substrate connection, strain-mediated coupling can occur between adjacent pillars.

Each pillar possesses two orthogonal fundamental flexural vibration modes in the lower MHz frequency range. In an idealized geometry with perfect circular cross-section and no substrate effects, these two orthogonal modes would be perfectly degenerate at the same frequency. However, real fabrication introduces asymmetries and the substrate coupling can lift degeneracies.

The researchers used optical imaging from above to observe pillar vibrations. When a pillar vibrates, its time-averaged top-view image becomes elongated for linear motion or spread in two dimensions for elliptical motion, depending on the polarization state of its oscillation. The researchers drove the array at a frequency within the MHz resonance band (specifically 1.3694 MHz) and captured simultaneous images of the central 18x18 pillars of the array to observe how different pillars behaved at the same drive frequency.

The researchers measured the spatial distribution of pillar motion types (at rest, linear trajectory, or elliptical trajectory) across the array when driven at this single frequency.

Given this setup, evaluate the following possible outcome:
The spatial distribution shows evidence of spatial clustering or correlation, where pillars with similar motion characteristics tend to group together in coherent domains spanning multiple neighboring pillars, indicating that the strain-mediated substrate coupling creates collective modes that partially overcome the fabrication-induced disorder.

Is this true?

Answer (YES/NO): YES